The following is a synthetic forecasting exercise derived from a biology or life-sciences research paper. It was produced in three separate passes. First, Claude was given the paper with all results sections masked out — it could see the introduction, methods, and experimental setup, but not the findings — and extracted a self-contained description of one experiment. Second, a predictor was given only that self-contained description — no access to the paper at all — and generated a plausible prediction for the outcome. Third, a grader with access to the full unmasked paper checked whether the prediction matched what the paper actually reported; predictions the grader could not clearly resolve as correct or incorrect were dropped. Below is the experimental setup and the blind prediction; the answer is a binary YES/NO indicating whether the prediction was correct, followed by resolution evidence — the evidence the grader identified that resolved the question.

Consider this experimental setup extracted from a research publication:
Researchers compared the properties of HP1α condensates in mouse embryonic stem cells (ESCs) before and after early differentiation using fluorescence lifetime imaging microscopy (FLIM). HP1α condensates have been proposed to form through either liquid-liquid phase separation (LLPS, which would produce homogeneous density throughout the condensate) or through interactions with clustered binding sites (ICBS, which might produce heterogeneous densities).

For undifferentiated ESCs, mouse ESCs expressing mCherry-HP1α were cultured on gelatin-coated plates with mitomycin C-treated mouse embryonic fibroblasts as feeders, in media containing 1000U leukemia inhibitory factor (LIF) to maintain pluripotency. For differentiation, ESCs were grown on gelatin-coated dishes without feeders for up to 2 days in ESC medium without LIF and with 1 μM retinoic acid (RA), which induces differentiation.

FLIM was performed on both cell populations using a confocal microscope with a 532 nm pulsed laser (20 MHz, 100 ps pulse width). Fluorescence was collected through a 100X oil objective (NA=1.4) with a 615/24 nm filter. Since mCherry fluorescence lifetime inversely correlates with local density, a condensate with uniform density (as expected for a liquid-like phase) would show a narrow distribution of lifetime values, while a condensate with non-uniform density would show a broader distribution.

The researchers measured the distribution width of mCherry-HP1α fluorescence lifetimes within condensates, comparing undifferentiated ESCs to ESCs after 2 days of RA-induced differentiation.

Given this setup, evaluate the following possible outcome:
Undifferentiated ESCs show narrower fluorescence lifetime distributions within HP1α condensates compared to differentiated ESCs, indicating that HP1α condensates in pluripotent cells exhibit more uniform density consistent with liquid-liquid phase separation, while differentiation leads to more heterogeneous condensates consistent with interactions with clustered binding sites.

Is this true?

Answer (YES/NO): NO